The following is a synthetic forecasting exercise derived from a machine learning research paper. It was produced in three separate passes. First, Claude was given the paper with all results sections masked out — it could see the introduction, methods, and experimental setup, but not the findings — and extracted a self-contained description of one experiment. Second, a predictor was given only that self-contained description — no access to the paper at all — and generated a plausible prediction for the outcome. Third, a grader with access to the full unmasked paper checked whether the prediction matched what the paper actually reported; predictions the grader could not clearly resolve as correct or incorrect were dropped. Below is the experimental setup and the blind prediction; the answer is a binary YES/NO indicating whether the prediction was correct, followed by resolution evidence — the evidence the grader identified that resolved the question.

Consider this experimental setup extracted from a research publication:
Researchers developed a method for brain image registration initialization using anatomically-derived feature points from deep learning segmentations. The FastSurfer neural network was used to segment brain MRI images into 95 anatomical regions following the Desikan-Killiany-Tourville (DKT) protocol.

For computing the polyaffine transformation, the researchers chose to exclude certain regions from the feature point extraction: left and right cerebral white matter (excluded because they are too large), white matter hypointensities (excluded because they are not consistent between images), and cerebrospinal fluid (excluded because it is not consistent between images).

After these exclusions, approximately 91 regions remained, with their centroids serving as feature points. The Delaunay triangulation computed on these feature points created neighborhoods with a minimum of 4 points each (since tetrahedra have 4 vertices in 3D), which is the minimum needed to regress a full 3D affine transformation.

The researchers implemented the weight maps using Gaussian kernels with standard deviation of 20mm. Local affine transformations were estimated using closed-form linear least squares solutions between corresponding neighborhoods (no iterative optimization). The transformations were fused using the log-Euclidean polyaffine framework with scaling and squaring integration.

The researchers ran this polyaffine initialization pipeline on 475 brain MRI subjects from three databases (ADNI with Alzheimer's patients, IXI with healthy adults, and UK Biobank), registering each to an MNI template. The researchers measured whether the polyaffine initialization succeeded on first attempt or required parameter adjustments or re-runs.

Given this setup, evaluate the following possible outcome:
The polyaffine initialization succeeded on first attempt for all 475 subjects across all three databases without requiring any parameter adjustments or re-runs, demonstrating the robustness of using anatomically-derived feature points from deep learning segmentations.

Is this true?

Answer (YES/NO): YES